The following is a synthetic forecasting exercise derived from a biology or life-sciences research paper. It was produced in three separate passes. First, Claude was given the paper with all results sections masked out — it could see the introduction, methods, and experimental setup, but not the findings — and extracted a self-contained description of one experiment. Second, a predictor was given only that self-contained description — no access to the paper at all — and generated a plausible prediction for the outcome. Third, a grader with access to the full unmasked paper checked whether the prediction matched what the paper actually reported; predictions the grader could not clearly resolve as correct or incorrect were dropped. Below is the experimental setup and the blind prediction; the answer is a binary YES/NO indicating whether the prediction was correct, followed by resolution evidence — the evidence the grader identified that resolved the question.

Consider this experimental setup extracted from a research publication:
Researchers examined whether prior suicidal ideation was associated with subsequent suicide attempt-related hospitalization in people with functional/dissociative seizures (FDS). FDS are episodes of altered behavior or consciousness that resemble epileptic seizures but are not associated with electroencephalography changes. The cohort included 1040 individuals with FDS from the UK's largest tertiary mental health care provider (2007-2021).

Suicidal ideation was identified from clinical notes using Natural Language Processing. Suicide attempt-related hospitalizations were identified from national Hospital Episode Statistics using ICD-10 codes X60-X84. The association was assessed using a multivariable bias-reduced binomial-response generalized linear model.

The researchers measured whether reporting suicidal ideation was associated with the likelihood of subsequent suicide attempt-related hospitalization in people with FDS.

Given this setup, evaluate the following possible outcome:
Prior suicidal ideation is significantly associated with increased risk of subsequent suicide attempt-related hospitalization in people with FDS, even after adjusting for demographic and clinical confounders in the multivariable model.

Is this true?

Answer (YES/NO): NO